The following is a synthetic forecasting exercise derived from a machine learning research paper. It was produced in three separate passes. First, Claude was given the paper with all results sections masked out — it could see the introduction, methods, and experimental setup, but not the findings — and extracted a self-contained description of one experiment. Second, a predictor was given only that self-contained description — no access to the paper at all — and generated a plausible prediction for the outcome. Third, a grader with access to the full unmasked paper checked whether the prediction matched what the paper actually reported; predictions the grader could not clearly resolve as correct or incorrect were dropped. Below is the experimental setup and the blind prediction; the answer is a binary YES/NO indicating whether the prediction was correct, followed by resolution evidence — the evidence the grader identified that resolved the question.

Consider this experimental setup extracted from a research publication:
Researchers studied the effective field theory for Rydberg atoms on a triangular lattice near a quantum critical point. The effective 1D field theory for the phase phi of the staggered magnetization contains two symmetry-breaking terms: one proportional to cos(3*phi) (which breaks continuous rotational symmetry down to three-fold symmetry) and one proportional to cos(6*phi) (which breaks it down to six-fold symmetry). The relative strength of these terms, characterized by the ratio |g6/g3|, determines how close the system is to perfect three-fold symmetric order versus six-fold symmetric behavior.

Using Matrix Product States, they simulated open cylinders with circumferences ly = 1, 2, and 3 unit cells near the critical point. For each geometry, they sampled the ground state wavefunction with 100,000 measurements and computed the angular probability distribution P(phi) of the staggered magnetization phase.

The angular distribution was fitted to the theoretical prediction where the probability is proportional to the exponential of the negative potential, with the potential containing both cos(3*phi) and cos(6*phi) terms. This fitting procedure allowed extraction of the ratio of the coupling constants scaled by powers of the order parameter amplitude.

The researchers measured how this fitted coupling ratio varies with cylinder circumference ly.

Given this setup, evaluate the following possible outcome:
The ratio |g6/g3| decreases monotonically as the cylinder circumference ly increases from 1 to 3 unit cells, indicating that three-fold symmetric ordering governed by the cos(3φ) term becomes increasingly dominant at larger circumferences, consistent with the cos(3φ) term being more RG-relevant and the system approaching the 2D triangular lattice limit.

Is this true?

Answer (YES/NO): NO